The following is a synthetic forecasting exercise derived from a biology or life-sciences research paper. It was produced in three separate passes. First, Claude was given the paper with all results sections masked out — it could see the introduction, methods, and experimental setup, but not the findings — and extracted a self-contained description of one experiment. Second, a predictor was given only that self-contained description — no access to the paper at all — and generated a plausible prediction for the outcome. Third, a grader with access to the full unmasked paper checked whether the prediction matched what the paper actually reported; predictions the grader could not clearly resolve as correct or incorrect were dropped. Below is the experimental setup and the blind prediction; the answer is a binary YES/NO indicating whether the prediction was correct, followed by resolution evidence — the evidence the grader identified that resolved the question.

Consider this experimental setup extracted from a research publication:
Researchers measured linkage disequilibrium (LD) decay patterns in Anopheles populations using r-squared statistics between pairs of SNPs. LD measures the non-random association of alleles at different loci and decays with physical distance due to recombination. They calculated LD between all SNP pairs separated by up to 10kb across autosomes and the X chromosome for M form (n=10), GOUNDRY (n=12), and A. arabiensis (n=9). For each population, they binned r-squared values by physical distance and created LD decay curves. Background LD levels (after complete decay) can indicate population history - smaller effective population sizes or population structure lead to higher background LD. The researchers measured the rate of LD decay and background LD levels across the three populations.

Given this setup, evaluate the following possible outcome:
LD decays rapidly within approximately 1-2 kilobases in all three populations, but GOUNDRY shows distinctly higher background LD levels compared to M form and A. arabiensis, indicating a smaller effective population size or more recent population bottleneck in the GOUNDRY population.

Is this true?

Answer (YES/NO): NO